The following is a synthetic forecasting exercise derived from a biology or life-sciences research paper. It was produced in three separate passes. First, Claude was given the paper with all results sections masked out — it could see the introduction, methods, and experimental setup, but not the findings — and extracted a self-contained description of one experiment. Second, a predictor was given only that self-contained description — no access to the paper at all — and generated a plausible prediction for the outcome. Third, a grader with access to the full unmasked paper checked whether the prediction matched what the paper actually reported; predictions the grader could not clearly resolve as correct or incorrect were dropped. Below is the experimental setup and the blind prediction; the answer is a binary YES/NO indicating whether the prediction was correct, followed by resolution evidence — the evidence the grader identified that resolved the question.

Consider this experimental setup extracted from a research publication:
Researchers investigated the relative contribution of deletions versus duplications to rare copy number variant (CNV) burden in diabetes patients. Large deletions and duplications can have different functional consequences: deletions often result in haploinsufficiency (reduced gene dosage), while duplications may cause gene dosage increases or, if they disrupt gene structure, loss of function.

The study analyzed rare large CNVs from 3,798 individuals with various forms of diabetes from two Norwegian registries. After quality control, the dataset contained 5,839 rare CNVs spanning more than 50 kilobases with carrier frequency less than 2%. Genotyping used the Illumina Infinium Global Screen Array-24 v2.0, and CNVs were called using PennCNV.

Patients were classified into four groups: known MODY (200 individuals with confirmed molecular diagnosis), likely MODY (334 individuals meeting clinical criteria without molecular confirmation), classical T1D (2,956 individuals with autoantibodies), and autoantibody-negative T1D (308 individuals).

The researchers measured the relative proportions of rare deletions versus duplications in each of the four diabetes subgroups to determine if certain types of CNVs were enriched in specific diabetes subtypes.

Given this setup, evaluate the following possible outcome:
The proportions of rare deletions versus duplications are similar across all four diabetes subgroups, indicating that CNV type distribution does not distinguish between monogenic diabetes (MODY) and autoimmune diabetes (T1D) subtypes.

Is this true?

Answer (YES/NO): YES